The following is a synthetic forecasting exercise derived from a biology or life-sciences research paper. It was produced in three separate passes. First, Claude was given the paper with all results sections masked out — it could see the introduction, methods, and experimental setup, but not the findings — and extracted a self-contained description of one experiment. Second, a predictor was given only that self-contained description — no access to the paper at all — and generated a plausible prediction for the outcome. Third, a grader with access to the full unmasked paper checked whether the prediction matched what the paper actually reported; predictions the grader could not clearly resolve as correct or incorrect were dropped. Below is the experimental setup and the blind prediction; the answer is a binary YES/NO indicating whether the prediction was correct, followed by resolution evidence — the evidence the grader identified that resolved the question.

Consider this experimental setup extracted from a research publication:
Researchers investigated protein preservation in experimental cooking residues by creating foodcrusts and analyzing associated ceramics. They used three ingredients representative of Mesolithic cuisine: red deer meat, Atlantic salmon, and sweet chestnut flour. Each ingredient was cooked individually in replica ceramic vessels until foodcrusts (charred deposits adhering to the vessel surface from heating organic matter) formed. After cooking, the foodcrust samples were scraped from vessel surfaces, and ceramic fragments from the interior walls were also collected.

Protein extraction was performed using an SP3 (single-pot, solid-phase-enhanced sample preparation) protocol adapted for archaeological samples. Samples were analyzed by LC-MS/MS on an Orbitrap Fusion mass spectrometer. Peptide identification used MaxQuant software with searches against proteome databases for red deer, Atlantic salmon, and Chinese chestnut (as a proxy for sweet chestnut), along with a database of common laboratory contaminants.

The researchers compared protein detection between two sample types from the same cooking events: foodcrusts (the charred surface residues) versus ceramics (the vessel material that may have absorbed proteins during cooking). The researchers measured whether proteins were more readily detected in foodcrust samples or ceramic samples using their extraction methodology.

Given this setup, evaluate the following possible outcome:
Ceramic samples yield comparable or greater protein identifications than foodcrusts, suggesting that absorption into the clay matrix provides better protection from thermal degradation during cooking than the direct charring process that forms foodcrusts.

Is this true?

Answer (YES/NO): NO